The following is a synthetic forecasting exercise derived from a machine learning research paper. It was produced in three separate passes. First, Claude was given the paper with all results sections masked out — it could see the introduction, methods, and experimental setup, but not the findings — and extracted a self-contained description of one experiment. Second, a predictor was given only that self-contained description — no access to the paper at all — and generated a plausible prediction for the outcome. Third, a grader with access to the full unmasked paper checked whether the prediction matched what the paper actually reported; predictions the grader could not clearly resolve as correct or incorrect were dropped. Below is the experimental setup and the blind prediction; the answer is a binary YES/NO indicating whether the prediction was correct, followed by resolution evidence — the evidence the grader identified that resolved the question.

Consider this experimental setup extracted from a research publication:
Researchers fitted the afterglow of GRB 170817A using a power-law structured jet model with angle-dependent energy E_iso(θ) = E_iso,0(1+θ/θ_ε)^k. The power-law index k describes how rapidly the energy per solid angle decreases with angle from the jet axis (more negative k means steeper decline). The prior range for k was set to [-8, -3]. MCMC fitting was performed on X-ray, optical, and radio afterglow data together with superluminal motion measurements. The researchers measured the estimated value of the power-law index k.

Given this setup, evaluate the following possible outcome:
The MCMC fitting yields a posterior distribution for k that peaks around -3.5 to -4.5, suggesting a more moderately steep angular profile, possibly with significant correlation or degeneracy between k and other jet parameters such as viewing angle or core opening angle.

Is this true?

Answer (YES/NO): NO